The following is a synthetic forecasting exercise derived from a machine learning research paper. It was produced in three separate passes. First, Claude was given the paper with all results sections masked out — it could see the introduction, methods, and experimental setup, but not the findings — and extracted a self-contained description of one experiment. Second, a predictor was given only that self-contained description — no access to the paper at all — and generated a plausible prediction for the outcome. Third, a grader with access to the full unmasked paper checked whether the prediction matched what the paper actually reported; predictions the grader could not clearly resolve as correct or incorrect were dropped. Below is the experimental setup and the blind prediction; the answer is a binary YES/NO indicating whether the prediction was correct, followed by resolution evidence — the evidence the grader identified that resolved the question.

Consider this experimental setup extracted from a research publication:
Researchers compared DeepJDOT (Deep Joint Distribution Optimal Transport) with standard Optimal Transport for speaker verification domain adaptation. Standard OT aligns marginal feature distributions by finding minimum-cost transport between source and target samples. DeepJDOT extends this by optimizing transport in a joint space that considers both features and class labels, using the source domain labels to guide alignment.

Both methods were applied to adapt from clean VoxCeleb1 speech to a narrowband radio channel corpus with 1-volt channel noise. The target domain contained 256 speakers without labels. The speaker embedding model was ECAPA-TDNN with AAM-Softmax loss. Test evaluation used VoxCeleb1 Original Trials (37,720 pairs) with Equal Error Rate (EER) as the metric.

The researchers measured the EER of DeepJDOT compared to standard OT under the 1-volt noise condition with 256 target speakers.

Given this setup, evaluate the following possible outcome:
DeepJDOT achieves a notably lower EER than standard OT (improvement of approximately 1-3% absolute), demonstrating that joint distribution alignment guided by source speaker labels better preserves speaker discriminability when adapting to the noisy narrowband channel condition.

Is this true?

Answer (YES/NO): NO